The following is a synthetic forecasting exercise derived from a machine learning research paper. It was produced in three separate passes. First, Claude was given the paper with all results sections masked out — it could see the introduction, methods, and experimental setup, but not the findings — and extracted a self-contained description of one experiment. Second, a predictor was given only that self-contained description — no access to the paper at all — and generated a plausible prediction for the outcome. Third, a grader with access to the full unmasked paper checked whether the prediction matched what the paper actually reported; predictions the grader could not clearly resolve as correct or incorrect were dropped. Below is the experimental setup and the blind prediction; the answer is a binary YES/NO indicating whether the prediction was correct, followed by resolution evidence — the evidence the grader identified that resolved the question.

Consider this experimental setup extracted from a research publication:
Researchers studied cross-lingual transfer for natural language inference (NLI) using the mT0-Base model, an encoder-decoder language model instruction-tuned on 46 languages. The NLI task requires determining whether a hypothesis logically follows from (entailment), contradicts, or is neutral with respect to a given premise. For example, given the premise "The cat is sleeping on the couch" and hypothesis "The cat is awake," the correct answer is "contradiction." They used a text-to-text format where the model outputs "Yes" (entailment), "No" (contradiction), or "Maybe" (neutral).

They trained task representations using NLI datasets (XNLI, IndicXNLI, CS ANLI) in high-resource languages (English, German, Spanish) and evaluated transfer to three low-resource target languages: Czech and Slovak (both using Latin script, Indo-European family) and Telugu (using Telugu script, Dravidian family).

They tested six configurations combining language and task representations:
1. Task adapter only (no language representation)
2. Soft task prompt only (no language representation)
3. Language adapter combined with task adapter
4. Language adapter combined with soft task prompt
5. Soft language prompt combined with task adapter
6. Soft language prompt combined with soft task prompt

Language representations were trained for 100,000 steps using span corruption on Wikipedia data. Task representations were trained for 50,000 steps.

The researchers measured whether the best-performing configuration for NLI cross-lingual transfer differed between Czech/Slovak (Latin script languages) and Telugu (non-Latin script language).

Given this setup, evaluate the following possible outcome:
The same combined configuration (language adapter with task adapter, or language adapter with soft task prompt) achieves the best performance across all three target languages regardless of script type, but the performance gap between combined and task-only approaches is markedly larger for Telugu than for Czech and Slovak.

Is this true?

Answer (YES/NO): NO